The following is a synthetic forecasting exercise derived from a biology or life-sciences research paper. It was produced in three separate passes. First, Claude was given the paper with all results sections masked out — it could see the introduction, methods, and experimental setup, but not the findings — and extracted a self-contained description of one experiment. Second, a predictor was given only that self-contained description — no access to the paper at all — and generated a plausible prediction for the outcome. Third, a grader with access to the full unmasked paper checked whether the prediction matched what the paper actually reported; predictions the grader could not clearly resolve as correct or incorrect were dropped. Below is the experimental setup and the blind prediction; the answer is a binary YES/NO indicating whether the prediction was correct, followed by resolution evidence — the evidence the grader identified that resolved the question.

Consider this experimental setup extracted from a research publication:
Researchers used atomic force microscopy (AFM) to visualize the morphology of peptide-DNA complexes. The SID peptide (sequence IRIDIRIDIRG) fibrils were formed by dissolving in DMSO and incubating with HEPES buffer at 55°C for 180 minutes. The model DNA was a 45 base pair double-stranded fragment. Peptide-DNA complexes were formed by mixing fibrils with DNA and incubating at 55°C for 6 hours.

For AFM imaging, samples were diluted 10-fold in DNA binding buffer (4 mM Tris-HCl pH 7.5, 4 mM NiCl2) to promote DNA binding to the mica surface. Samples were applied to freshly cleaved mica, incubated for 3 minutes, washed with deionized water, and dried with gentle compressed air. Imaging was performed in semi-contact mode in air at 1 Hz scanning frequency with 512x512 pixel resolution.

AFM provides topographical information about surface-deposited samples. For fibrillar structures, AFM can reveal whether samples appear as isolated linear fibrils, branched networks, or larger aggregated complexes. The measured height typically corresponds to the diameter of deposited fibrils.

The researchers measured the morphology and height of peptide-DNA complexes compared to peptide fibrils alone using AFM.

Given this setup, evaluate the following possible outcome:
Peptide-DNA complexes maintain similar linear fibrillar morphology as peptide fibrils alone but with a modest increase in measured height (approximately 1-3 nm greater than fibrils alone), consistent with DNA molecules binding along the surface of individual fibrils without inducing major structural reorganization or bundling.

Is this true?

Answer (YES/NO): NO